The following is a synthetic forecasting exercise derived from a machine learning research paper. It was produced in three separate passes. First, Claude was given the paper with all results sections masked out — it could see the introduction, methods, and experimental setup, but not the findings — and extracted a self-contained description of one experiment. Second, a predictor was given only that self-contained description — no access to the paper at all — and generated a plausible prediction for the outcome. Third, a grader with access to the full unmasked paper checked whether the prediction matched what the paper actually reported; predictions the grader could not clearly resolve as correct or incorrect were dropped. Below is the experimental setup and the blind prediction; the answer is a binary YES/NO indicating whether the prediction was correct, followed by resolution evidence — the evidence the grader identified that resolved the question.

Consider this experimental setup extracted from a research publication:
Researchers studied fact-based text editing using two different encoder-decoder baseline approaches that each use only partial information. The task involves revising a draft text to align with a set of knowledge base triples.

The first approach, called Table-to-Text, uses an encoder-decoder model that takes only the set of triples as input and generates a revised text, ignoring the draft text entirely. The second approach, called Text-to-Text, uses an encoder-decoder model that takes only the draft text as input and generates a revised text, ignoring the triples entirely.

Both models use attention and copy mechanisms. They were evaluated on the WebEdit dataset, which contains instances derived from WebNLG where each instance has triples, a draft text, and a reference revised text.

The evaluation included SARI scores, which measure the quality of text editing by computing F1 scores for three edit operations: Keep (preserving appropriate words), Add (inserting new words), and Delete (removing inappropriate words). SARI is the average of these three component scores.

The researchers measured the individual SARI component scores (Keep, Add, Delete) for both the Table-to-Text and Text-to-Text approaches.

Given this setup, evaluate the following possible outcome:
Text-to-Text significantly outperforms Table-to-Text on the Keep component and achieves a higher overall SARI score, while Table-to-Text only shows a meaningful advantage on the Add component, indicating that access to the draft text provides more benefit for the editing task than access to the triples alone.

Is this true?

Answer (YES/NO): NO